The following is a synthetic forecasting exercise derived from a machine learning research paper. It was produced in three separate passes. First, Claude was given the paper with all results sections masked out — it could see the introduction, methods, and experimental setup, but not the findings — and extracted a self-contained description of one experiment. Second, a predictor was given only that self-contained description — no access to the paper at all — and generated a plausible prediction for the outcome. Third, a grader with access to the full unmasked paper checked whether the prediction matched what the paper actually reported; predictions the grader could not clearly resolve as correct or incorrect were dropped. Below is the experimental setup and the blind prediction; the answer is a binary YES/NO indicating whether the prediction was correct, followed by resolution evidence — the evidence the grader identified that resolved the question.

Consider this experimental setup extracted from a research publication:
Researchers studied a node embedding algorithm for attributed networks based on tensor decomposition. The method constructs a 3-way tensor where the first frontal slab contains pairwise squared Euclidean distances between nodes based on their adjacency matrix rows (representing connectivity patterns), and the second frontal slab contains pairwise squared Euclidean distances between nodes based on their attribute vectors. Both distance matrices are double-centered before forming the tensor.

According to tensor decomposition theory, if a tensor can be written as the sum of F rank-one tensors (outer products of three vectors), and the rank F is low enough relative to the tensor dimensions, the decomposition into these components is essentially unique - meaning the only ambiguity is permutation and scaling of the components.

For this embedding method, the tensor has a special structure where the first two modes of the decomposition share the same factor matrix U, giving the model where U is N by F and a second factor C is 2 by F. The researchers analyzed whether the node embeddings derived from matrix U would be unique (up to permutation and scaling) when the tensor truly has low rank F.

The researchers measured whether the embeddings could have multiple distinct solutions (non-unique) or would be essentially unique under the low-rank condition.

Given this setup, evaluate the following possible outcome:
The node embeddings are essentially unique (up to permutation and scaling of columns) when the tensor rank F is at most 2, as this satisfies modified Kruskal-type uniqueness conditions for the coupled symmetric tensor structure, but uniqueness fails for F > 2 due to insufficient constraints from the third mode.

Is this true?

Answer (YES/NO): NO